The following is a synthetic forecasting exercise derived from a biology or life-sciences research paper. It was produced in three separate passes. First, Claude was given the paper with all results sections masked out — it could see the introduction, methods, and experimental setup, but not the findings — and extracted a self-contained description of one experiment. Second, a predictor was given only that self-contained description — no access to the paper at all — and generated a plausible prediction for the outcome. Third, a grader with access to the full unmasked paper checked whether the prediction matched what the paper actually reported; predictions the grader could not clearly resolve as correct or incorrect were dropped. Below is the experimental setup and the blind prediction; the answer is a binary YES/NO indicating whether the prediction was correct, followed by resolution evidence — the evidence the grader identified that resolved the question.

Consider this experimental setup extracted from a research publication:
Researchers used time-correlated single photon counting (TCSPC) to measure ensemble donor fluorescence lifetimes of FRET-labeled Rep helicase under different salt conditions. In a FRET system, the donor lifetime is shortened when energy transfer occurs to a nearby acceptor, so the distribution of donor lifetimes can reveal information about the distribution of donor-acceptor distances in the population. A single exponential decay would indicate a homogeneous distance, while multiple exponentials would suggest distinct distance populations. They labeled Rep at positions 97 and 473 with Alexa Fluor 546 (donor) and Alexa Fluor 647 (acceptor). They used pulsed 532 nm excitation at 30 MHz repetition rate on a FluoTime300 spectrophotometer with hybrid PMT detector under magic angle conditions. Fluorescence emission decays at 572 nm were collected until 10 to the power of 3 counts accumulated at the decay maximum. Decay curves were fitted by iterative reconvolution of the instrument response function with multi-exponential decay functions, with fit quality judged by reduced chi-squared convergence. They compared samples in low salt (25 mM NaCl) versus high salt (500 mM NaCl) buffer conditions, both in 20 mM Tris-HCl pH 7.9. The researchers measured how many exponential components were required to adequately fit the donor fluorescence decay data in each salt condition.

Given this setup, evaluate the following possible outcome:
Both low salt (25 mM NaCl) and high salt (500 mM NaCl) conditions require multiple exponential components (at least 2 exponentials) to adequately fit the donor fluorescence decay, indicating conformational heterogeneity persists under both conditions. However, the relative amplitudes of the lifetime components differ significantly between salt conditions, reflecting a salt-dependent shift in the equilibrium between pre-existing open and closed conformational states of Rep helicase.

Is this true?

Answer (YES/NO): YES